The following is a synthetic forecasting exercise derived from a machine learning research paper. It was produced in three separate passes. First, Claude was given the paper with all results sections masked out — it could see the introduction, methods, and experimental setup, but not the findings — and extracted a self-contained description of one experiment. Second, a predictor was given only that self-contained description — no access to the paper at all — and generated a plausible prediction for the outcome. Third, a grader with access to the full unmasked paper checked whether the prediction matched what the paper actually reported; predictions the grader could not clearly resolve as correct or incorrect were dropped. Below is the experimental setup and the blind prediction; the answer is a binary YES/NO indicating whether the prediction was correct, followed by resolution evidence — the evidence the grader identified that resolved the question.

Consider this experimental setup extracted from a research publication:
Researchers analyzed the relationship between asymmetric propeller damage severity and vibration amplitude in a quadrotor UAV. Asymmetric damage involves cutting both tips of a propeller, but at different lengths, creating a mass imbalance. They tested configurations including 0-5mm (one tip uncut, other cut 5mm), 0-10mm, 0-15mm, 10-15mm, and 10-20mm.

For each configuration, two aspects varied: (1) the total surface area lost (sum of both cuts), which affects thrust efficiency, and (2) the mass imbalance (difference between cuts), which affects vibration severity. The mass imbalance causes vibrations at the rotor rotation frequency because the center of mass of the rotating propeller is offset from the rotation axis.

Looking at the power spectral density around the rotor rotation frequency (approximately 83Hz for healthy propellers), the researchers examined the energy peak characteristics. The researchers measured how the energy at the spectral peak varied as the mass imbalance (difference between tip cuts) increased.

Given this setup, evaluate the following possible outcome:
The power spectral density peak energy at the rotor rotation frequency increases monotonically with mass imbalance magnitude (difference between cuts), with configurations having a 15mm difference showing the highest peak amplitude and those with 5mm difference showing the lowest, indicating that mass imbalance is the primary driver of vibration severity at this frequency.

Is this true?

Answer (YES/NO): YES